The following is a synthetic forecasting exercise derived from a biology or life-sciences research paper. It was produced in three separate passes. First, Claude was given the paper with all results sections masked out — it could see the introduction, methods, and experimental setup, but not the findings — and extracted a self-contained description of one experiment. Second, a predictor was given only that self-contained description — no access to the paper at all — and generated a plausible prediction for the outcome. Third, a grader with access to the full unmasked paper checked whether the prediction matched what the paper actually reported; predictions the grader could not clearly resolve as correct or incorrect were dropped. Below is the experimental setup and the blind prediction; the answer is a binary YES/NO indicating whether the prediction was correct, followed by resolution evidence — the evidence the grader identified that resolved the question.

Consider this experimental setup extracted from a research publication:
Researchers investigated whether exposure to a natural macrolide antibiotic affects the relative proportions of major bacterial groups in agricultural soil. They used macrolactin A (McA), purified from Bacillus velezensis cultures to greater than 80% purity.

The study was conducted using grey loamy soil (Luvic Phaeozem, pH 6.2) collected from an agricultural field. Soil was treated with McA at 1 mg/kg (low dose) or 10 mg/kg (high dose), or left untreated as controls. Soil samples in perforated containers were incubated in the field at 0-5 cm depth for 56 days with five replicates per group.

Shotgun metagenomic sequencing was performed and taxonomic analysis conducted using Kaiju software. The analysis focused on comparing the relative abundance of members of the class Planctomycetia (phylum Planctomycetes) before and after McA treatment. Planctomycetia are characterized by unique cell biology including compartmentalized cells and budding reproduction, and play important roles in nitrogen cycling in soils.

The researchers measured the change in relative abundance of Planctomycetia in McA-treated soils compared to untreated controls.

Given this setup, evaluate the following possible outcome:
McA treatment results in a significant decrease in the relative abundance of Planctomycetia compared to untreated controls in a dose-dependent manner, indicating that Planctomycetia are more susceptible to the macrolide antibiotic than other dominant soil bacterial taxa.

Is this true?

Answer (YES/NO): NO